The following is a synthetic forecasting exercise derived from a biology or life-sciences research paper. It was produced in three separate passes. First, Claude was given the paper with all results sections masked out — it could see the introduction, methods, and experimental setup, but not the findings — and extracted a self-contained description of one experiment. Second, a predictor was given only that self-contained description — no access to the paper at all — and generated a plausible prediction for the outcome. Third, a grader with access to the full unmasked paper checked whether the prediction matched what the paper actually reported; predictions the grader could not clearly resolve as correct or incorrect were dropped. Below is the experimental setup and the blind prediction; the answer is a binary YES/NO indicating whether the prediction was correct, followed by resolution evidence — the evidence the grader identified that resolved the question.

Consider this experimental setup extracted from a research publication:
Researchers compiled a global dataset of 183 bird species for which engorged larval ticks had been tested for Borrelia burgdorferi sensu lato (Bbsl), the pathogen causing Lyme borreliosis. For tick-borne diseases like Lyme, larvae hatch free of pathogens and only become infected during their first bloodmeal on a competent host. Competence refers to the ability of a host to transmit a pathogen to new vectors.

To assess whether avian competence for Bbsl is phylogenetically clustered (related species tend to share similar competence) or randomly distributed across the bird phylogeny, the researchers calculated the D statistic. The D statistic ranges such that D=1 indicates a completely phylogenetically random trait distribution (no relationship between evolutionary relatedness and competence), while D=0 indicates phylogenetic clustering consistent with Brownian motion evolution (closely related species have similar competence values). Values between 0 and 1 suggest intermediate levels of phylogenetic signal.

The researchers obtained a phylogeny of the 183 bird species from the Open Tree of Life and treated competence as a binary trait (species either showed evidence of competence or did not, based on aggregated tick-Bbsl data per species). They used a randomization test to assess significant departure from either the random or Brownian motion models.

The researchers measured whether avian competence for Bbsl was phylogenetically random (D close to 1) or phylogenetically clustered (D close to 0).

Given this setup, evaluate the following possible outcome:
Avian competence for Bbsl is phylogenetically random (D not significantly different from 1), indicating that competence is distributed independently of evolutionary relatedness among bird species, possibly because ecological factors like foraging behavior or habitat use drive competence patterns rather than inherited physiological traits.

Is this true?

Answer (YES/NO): NO